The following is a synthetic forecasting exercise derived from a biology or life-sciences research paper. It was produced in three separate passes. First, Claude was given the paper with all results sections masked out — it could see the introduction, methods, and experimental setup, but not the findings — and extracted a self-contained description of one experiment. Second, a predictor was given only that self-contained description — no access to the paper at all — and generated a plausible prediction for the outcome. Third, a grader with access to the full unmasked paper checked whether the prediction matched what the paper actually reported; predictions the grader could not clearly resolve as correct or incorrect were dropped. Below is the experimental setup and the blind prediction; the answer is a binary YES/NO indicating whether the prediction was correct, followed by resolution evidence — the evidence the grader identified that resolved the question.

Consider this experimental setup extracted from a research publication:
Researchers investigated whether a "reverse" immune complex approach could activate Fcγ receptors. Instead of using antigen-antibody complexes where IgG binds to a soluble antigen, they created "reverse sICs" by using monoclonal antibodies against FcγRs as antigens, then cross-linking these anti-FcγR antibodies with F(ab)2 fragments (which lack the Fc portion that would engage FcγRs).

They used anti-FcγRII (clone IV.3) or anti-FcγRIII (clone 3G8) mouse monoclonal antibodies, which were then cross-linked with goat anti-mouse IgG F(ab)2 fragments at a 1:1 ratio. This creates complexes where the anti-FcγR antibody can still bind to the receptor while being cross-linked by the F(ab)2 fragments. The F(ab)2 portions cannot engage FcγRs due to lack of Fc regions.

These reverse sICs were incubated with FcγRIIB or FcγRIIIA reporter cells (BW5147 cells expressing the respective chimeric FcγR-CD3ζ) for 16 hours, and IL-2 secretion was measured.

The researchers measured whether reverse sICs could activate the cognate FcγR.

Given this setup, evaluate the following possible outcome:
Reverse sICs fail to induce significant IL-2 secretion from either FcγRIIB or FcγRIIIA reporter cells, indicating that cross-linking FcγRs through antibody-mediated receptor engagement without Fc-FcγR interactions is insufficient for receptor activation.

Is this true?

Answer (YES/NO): NO